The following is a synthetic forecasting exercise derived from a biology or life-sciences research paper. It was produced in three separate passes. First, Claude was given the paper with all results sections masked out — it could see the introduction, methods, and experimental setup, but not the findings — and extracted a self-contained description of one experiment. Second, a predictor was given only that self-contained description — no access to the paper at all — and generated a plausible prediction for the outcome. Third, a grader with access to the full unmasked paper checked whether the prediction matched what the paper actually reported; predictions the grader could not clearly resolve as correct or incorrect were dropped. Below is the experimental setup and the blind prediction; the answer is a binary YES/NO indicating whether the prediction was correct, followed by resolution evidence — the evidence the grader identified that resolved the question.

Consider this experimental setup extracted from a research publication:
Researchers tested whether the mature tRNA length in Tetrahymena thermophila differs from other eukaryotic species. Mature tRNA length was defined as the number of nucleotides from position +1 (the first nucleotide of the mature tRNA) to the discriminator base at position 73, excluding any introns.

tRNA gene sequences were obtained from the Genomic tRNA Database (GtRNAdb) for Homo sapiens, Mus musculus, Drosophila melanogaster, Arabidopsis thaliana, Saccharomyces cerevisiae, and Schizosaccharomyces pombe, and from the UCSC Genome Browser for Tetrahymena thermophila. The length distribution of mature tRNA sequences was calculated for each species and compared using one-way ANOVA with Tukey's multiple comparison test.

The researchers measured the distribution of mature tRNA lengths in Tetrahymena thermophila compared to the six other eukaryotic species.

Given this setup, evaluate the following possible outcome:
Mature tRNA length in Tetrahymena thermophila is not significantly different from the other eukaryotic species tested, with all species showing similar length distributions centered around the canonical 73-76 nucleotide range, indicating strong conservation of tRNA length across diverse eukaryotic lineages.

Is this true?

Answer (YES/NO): YES